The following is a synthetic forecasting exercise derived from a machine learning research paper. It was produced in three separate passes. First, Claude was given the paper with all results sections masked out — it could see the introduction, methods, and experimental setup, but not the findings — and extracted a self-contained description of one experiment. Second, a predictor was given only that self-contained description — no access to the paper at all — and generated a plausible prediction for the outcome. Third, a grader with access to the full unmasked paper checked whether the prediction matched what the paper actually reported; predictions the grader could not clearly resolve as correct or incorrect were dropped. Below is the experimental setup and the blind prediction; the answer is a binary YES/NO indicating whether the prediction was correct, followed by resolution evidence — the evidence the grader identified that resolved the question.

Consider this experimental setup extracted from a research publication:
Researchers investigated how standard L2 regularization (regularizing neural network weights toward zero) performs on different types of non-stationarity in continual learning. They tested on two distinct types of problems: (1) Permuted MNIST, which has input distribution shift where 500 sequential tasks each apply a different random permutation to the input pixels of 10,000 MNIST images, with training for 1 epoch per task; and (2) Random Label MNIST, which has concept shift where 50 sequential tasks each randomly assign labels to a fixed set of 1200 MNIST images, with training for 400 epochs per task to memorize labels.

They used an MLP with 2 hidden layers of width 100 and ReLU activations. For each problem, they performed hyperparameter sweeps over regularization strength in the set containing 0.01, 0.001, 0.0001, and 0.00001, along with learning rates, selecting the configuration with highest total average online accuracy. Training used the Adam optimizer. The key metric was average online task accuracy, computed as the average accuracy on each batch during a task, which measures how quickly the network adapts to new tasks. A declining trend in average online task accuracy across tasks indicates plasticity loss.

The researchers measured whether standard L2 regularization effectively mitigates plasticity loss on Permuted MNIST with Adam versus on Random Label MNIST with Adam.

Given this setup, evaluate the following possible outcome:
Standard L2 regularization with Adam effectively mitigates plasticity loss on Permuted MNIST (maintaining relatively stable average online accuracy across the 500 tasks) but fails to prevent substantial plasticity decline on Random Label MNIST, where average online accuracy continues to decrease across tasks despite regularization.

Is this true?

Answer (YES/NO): YES